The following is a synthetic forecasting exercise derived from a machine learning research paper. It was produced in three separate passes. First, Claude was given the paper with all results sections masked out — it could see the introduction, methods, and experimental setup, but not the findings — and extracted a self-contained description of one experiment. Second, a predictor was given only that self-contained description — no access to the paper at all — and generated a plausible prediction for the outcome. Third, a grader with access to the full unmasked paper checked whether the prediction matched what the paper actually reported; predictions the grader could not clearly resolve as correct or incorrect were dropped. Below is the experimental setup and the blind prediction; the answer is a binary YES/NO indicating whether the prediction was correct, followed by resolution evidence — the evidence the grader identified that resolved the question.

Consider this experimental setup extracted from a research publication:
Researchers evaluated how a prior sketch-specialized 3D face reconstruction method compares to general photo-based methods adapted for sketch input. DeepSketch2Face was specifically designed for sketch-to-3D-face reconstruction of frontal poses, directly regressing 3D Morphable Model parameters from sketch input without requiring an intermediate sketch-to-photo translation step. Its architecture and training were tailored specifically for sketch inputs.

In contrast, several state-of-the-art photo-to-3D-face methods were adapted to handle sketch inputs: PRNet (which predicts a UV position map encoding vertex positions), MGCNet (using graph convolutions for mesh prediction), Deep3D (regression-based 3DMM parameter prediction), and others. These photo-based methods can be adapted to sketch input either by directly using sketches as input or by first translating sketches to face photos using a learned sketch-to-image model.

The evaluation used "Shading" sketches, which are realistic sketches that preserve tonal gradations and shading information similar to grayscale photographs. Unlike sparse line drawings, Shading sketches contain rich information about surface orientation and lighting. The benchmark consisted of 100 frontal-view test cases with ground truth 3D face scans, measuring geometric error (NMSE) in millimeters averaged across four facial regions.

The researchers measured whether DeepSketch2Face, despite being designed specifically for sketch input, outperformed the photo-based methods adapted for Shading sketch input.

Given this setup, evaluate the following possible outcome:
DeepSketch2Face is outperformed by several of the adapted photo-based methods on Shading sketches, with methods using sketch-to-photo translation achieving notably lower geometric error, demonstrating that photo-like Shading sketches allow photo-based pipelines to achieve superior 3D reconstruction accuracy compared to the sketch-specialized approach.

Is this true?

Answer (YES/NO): YES